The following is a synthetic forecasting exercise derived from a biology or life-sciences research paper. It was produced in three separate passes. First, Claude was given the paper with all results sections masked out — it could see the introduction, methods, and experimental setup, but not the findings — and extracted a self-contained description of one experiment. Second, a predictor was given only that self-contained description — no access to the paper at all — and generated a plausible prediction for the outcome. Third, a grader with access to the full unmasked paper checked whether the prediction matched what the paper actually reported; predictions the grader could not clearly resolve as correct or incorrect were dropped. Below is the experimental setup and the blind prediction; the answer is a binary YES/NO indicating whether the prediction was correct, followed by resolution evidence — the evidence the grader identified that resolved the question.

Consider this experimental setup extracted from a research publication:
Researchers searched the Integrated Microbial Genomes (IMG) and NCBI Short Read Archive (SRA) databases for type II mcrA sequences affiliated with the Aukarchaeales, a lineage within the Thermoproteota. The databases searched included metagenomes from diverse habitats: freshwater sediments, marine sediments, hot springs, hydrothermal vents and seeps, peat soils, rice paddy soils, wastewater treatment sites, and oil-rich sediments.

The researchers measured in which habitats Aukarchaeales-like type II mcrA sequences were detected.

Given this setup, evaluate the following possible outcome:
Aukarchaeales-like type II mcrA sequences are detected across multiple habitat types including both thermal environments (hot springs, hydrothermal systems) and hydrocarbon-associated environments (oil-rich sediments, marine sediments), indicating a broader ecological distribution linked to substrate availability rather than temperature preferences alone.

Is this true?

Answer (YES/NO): NO